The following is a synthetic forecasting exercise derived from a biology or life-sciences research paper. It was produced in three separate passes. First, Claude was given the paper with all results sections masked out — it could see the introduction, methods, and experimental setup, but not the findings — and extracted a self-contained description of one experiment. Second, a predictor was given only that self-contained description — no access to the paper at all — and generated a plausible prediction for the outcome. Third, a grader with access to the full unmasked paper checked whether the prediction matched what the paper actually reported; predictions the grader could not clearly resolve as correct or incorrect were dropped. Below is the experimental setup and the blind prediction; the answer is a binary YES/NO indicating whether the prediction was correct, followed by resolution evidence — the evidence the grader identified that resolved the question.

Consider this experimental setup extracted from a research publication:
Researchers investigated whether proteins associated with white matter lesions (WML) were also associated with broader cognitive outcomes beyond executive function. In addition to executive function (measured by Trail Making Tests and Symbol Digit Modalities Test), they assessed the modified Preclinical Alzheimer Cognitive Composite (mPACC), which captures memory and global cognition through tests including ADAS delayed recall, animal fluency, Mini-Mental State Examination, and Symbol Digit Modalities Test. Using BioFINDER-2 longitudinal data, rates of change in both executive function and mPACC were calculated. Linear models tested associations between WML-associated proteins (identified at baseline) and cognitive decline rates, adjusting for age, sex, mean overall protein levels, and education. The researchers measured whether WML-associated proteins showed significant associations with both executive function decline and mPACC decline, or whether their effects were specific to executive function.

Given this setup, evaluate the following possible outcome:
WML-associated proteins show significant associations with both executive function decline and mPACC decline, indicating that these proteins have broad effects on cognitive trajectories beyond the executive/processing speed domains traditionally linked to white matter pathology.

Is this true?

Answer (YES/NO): YES